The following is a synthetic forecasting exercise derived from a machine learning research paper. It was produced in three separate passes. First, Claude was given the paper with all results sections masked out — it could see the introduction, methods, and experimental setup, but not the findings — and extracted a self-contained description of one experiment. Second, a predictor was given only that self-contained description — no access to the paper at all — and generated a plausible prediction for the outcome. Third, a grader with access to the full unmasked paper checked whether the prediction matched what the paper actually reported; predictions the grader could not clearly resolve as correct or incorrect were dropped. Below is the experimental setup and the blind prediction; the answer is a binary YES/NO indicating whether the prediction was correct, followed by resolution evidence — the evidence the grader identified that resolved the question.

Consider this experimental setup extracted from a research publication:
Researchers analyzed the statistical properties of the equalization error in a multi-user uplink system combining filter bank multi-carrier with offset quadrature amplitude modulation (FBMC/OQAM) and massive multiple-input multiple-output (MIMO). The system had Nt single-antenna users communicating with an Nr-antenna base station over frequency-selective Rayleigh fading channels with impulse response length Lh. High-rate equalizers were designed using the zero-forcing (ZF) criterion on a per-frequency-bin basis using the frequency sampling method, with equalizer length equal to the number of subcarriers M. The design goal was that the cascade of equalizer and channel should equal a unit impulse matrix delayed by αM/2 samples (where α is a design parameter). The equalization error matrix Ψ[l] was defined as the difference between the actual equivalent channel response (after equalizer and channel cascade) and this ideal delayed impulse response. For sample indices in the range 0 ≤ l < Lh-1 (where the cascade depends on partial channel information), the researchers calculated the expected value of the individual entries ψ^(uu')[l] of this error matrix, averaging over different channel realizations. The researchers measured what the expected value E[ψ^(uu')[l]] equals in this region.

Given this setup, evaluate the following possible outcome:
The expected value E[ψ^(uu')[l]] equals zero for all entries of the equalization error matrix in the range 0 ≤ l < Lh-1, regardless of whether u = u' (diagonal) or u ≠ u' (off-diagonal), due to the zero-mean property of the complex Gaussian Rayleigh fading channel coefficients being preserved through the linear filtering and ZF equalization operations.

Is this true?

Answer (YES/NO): YES